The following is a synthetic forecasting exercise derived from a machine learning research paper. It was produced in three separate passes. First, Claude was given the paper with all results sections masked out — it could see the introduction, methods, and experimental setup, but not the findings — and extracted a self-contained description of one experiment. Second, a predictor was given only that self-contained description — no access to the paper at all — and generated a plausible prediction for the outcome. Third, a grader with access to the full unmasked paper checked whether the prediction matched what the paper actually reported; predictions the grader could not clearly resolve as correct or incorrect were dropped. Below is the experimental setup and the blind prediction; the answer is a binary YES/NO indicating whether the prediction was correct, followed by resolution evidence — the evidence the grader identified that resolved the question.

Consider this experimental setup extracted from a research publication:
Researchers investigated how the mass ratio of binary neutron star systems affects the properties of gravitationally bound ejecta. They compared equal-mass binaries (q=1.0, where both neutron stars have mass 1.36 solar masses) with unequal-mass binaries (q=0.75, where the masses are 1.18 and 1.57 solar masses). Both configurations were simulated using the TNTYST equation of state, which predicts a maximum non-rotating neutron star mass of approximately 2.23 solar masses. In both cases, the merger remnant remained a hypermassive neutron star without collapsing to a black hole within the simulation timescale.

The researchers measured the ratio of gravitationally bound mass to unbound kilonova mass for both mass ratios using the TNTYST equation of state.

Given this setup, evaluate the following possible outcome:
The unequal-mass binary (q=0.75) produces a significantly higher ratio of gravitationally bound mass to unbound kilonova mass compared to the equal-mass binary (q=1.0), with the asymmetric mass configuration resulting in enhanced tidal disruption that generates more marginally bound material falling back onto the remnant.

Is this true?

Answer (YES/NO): NO